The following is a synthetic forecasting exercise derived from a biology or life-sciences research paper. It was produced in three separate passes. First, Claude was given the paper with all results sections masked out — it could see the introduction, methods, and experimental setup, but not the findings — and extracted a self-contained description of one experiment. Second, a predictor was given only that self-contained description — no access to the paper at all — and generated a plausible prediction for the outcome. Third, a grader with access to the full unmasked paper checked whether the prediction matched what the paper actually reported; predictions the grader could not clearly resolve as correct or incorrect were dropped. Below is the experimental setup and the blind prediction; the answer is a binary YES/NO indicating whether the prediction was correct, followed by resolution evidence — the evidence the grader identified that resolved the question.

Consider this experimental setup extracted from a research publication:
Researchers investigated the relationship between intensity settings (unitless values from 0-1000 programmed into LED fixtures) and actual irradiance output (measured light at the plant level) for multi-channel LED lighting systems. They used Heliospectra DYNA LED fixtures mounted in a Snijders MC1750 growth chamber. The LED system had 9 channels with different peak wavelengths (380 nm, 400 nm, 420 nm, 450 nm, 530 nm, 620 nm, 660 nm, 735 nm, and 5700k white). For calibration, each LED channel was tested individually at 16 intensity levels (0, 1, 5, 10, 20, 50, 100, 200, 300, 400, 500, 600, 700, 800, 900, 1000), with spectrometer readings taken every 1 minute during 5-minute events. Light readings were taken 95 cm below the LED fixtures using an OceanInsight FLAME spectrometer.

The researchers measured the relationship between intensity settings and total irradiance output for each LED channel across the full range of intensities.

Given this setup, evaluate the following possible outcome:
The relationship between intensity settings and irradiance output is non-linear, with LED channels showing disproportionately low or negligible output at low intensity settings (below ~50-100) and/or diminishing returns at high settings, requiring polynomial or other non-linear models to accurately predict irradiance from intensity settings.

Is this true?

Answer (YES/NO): YES